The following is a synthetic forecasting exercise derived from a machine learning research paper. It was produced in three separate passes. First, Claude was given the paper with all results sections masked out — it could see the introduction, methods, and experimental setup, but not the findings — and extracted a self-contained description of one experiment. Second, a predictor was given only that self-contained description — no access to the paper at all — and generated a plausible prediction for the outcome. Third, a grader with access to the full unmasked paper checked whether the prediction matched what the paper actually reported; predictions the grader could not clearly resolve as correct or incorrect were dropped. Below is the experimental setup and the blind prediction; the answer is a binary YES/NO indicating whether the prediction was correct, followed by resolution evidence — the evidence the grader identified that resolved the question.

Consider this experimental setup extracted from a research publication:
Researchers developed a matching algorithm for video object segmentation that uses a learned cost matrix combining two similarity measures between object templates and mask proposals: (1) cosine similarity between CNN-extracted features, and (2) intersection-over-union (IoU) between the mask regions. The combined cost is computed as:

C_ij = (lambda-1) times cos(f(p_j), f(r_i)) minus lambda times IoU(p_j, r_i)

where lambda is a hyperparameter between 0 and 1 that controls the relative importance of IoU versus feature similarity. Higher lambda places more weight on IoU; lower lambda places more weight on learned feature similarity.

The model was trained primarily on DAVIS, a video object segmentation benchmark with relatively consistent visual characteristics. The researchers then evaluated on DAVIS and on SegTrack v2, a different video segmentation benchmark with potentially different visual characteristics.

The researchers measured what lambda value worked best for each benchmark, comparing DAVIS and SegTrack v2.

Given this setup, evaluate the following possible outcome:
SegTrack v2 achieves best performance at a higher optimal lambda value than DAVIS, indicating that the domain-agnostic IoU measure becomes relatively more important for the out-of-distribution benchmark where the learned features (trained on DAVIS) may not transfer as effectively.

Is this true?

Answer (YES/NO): YES